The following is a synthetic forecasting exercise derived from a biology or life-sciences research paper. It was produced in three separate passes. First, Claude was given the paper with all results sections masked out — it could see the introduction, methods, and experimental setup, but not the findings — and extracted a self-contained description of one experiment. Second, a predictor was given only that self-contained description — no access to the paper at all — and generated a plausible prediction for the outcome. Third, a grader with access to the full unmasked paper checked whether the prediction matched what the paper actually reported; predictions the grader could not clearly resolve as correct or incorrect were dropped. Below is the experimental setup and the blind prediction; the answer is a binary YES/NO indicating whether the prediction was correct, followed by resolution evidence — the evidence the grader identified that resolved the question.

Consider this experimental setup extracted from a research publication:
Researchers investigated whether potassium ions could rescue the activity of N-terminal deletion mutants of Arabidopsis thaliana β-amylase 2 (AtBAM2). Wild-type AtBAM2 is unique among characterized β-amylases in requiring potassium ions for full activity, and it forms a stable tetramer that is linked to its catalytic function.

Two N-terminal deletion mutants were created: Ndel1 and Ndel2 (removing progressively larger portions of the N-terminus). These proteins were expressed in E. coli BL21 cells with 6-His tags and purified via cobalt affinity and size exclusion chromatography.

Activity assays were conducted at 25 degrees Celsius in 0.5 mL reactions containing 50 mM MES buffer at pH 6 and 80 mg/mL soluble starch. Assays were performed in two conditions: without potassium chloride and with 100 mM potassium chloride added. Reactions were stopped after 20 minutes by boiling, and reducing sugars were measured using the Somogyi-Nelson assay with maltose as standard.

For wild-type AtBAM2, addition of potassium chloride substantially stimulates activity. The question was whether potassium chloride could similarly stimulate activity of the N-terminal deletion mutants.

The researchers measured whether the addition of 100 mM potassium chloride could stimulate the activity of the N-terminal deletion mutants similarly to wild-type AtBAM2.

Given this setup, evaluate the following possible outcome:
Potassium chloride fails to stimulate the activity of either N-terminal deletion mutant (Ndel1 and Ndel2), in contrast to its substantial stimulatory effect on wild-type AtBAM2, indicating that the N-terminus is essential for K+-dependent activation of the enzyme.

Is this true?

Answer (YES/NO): NO